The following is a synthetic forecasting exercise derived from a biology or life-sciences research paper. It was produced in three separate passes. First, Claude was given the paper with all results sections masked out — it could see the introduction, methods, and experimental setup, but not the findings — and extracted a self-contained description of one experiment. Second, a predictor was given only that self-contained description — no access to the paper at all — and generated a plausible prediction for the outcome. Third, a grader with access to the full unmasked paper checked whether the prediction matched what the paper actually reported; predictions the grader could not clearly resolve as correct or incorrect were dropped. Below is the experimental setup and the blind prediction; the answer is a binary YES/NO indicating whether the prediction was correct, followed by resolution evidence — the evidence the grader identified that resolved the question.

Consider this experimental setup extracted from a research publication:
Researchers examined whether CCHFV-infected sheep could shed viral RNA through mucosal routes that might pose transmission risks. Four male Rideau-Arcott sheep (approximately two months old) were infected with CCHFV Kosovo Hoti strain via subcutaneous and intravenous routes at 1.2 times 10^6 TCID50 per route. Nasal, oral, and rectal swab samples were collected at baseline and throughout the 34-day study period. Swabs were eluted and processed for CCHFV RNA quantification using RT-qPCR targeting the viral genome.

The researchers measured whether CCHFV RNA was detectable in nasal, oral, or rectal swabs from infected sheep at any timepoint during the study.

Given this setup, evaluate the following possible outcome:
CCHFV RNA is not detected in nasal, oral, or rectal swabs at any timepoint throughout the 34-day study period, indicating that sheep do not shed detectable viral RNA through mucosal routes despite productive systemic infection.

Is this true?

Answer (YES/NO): NO